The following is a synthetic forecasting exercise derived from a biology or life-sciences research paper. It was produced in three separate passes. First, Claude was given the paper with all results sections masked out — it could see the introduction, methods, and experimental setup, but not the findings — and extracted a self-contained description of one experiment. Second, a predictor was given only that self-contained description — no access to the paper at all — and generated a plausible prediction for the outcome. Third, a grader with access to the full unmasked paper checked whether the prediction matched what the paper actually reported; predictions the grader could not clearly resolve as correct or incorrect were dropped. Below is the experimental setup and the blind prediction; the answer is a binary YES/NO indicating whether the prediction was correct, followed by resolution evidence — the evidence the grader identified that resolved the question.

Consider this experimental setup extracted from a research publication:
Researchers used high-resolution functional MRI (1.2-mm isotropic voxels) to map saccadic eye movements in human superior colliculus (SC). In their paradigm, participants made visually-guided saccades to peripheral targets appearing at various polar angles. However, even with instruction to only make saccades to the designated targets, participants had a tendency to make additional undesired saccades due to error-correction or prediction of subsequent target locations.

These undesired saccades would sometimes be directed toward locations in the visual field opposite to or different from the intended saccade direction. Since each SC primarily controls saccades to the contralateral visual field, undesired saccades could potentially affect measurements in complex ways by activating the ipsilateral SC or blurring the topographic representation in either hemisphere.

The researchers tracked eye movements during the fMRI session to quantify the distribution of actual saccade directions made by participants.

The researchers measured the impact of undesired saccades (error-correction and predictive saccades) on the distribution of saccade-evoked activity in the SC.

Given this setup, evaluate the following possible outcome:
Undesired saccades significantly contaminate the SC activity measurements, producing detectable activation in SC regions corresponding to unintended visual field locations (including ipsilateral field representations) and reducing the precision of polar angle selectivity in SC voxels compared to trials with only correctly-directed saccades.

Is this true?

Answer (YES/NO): NO